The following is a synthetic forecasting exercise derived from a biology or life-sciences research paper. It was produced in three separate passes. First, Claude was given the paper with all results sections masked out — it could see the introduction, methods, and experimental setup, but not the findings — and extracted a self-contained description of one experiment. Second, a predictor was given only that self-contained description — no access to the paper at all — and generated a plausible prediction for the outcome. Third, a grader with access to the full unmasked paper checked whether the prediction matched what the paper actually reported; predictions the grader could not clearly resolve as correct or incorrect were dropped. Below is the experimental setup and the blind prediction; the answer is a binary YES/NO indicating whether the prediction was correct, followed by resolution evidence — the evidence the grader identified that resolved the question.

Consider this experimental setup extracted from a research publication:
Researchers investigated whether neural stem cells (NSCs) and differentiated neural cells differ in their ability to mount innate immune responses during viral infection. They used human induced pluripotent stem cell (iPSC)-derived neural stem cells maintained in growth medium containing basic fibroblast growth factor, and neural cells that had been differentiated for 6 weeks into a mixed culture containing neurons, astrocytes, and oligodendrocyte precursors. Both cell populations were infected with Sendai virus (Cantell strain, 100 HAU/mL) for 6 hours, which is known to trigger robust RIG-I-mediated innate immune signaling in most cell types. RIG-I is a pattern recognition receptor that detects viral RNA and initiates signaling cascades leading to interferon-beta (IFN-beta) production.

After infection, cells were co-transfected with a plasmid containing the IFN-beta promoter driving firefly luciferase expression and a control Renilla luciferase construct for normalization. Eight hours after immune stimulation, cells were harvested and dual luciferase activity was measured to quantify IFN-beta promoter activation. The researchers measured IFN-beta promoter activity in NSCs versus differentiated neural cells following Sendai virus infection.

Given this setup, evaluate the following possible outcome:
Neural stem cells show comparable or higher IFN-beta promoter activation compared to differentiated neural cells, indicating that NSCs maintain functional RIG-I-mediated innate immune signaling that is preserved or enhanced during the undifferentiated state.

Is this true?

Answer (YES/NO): NO